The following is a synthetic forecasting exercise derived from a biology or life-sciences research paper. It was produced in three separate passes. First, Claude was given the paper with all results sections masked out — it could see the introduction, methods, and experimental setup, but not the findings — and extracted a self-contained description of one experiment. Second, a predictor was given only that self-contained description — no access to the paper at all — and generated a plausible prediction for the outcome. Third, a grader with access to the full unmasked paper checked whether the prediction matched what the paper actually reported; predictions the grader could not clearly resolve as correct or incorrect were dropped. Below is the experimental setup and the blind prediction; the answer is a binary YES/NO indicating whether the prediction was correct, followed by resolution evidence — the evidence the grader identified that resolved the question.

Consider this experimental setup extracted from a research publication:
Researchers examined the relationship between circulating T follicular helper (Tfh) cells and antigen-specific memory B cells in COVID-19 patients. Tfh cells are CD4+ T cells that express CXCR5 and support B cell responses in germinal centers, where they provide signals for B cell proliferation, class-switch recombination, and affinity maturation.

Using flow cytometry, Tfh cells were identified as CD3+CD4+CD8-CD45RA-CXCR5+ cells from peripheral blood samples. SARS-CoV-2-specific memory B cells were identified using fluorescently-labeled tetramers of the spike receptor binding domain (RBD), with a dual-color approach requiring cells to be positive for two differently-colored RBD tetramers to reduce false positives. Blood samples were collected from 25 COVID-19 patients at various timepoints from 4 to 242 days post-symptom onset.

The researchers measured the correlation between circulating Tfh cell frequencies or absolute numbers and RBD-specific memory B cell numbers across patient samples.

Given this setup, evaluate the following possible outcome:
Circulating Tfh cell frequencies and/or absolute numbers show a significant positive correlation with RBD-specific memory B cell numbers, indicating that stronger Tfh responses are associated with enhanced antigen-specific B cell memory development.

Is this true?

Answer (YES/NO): YES